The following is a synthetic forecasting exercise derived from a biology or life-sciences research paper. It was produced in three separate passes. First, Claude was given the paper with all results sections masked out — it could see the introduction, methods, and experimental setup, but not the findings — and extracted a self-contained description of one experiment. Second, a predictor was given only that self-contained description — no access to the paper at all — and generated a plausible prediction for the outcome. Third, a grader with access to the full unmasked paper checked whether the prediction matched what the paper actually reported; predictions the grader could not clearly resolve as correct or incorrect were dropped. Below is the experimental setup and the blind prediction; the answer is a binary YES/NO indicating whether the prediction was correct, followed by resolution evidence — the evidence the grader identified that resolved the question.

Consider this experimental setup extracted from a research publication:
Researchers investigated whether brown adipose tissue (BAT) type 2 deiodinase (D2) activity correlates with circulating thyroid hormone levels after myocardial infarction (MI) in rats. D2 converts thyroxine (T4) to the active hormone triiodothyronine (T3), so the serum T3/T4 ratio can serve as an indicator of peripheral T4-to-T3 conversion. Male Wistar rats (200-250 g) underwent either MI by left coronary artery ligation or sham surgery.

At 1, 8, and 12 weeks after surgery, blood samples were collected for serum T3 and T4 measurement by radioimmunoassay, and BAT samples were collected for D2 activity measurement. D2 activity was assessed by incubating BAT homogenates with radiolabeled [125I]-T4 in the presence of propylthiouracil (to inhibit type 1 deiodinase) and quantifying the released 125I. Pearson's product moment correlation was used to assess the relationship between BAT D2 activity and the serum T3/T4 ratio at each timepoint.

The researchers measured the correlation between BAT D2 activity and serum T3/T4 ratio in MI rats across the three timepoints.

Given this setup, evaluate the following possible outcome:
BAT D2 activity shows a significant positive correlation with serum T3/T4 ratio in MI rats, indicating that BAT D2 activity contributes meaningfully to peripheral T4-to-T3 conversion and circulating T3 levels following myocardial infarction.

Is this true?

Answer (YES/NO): YES